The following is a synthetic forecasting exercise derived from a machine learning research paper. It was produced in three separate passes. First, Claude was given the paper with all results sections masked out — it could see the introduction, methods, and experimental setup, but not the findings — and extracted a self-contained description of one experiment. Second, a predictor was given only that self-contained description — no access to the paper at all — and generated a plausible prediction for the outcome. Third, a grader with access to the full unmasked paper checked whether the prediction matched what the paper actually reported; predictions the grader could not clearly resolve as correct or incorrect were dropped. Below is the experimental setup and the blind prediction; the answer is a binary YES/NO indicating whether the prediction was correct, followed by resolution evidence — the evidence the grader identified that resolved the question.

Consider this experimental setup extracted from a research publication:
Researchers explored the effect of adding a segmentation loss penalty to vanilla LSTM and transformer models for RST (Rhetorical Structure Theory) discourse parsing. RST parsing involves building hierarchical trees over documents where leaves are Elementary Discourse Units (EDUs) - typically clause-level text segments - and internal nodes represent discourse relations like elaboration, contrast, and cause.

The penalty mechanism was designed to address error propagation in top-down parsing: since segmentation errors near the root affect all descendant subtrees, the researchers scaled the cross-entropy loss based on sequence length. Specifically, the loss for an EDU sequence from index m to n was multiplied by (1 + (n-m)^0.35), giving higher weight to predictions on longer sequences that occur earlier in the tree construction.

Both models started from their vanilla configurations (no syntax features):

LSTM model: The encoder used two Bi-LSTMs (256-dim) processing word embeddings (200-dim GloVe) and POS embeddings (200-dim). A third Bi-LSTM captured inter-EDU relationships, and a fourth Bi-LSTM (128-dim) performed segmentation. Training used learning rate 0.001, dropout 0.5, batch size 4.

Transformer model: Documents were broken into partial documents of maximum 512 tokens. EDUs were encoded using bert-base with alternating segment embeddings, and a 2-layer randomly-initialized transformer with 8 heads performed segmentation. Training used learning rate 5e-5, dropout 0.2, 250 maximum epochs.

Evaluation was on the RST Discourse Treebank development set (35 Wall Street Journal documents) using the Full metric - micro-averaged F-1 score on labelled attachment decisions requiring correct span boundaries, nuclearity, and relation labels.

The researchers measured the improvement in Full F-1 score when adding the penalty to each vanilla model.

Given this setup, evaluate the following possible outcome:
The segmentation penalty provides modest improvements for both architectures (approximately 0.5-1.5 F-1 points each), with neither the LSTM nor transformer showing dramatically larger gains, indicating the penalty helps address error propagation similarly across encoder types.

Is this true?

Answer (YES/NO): NO